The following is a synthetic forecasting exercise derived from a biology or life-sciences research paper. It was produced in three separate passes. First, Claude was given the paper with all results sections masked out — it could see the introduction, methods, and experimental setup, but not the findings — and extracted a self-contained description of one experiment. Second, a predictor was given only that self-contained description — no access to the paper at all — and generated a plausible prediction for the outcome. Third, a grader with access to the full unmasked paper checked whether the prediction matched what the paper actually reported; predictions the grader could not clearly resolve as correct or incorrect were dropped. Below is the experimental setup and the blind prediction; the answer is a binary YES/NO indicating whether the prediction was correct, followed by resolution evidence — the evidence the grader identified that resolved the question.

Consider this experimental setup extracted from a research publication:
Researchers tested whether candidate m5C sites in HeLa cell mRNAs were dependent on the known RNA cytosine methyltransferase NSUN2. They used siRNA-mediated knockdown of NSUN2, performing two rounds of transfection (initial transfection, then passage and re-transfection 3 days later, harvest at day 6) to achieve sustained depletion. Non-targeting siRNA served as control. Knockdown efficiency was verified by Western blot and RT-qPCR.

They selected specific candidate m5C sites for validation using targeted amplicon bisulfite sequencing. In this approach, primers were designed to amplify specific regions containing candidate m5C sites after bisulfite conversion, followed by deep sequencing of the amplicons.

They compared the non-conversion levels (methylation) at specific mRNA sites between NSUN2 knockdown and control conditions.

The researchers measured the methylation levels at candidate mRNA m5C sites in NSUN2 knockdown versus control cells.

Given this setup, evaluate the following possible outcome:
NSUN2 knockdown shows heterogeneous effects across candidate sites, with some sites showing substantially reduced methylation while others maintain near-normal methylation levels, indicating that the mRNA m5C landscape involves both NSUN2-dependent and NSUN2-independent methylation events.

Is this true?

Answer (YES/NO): YES